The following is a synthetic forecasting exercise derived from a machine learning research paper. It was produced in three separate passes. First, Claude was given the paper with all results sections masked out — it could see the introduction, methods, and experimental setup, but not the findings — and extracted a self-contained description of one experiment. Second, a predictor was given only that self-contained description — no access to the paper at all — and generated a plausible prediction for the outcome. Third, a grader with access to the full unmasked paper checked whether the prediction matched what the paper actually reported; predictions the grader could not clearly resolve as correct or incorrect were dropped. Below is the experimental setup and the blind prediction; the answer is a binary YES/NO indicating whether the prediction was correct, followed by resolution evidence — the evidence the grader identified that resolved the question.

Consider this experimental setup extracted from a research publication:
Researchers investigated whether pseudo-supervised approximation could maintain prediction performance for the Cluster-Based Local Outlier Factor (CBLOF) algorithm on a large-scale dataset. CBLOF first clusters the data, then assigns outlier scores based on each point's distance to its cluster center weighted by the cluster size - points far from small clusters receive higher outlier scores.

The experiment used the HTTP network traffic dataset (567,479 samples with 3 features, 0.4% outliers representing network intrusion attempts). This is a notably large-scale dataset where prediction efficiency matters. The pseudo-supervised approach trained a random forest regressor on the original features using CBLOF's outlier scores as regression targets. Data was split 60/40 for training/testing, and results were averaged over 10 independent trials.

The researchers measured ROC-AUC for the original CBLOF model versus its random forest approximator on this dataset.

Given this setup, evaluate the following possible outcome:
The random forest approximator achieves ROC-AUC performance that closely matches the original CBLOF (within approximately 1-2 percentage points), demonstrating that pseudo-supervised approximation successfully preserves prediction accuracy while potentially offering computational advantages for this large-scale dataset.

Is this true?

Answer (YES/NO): YES